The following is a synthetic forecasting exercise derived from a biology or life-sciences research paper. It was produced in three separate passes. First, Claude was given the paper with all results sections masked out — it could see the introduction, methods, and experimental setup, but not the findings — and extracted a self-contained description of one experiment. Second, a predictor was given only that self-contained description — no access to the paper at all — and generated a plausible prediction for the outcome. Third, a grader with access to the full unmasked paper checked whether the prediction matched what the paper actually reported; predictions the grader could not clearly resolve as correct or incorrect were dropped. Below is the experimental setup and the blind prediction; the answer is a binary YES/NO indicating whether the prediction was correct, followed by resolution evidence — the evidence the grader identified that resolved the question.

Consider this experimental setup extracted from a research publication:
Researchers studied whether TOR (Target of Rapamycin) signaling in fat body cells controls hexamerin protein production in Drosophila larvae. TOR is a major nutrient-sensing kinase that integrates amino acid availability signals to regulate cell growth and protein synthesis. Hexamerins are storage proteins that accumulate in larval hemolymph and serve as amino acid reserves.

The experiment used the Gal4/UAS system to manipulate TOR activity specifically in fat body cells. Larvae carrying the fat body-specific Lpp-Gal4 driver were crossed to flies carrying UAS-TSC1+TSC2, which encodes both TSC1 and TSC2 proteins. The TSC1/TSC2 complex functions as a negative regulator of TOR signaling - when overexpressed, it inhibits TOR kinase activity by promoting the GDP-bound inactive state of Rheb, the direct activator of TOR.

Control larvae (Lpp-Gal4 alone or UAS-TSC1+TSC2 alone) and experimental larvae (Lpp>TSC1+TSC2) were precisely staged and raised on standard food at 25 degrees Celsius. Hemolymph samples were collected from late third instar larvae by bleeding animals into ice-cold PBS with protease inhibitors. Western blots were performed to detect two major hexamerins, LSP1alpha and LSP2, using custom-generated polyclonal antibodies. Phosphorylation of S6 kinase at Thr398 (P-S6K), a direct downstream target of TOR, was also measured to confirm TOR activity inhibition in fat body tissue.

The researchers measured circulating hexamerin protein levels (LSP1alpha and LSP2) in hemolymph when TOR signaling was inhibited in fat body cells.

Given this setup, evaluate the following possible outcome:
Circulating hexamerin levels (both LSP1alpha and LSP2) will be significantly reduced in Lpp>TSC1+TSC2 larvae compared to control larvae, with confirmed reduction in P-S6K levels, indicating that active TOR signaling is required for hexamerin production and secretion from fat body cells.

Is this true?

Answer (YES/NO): NO